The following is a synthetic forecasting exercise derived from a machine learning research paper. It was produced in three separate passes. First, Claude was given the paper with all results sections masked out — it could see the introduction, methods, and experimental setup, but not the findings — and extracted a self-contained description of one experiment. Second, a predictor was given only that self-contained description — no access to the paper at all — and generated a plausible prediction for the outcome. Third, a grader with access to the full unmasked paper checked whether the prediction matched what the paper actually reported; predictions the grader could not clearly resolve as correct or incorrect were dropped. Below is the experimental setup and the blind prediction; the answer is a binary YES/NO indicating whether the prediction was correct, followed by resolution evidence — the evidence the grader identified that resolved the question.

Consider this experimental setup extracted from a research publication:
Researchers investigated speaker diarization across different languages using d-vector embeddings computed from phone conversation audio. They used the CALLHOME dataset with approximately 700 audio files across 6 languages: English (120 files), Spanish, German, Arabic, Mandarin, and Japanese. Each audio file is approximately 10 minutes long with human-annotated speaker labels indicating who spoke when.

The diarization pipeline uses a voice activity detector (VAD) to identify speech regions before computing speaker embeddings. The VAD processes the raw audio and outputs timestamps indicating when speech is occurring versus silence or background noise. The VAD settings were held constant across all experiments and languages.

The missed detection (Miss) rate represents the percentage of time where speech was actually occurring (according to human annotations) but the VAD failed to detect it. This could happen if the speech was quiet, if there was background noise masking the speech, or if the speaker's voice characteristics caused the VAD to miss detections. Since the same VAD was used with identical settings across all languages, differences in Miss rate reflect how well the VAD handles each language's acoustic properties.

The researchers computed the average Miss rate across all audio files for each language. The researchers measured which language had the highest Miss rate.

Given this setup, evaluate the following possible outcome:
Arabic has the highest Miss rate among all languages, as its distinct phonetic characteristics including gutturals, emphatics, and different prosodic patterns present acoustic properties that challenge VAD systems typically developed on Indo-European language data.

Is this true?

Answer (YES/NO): NO